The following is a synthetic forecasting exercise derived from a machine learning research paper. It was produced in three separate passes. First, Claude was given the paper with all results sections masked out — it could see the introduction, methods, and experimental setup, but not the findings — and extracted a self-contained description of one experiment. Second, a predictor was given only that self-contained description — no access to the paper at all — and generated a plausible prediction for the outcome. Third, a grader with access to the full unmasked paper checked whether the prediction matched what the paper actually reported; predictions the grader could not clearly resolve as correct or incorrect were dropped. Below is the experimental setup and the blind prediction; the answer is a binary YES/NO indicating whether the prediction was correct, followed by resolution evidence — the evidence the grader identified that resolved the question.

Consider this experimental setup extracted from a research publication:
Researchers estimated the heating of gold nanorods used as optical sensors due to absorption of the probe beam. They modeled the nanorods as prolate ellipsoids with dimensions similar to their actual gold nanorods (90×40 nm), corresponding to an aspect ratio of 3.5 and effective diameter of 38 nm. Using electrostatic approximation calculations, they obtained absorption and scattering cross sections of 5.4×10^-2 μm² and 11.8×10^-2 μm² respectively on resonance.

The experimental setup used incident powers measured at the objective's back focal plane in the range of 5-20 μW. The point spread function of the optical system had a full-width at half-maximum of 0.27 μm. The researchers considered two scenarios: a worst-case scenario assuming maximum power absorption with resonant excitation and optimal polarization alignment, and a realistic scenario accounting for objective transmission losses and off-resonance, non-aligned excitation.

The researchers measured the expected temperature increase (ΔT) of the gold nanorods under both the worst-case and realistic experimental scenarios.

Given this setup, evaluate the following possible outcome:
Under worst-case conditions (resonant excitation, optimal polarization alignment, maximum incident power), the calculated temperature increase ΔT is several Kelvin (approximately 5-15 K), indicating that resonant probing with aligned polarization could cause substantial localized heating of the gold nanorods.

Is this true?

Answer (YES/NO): NO